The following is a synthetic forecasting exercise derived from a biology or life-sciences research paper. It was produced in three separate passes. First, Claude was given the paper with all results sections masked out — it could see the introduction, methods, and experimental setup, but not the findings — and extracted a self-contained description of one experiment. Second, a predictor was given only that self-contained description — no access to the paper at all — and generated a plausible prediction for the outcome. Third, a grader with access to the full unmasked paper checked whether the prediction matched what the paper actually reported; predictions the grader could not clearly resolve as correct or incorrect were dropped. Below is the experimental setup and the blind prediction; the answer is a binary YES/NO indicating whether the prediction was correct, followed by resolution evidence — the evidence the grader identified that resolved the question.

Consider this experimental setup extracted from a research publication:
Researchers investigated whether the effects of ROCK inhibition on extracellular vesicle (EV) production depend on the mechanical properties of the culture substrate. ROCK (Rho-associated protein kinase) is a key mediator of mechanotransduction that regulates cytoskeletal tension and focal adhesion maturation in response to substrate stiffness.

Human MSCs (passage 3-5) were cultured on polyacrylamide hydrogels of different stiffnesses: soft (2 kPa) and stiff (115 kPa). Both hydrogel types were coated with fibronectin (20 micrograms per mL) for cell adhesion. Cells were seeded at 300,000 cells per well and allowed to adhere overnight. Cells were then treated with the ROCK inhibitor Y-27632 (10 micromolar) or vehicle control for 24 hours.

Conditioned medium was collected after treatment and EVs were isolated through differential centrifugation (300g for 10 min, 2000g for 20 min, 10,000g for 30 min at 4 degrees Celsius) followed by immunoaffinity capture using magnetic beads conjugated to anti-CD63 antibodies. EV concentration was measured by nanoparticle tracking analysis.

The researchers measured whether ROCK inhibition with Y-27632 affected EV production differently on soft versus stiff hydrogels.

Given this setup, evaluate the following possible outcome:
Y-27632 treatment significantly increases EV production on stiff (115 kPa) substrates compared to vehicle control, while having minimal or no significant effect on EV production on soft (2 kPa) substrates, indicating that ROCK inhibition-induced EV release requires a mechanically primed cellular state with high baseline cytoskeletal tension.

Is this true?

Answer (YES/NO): NO